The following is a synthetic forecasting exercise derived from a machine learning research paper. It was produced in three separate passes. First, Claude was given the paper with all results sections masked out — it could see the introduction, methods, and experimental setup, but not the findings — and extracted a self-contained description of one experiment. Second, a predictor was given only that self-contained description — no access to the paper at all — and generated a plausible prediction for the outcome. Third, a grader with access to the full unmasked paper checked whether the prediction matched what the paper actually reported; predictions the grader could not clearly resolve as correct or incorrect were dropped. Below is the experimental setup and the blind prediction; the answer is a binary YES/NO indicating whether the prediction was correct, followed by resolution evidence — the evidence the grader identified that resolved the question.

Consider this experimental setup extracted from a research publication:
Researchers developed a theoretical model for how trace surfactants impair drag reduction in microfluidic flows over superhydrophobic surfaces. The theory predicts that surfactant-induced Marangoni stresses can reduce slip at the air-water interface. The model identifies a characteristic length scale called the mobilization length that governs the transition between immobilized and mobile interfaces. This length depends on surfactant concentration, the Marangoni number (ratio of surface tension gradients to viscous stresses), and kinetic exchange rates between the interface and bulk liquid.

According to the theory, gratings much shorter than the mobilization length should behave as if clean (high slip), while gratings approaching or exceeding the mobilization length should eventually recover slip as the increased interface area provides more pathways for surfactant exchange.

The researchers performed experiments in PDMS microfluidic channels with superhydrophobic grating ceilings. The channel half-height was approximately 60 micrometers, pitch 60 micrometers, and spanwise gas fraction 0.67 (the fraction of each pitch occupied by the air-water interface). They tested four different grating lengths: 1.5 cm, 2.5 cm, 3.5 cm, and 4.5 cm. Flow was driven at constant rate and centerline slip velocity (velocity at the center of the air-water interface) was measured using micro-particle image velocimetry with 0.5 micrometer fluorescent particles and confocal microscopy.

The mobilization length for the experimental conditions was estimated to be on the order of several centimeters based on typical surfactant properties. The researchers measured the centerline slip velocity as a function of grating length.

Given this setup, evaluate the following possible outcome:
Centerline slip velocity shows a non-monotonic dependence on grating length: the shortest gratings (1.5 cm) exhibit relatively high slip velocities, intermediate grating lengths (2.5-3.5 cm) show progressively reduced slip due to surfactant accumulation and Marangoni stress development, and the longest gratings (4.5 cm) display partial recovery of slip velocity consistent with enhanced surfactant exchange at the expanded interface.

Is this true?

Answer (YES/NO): NO